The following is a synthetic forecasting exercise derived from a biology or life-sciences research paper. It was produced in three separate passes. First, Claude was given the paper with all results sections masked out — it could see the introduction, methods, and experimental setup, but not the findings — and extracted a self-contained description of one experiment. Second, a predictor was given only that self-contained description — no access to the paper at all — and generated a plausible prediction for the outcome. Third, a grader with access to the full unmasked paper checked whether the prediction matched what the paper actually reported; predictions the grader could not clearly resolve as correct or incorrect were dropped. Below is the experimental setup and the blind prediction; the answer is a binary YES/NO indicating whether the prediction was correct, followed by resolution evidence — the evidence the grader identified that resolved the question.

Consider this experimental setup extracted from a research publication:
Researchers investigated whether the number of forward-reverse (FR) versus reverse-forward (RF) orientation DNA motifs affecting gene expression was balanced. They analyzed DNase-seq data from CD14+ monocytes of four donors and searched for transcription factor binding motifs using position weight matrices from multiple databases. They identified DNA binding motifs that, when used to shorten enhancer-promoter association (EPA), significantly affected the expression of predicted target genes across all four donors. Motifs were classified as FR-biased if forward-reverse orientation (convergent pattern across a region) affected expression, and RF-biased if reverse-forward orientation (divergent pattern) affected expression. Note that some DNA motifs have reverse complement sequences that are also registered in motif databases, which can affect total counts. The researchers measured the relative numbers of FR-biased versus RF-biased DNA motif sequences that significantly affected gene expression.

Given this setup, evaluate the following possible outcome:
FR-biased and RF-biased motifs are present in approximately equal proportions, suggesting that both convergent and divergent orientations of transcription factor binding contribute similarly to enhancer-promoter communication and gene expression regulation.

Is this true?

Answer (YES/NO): YES